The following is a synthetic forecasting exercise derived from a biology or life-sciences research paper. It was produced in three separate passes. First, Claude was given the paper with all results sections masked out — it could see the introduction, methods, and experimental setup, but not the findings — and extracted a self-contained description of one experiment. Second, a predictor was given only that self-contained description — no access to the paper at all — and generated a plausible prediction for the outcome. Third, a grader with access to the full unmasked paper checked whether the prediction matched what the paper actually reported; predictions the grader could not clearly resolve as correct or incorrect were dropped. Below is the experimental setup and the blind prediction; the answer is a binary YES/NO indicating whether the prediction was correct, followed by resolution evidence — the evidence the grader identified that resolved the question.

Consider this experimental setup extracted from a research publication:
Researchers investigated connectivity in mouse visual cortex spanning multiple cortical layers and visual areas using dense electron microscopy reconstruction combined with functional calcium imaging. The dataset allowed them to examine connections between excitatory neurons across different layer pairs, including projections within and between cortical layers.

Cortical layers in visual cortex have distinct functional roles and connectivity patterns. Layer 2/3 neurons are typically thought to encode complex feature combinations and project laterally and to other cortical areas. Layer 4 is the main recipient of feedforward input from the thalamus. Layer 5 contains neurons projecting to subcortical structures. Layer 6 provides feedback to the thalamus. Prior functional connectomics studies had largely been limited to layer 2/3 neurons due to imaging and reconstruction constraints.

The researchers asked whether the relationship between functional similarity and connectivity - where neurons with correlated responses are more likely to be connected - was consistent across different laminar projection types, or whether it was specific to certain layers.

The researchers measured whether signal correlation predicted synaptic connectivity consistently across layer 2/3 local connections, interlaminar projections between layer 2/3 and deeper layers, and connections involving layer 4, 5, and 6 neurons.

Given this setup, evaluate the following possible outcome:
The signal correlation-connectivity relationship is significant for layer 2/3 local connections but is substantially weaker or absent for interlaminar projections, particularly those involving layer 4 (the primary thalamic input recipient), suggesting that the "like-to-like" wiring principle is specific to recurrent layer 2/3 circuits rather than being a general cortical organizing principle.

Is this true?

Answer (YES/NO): NO